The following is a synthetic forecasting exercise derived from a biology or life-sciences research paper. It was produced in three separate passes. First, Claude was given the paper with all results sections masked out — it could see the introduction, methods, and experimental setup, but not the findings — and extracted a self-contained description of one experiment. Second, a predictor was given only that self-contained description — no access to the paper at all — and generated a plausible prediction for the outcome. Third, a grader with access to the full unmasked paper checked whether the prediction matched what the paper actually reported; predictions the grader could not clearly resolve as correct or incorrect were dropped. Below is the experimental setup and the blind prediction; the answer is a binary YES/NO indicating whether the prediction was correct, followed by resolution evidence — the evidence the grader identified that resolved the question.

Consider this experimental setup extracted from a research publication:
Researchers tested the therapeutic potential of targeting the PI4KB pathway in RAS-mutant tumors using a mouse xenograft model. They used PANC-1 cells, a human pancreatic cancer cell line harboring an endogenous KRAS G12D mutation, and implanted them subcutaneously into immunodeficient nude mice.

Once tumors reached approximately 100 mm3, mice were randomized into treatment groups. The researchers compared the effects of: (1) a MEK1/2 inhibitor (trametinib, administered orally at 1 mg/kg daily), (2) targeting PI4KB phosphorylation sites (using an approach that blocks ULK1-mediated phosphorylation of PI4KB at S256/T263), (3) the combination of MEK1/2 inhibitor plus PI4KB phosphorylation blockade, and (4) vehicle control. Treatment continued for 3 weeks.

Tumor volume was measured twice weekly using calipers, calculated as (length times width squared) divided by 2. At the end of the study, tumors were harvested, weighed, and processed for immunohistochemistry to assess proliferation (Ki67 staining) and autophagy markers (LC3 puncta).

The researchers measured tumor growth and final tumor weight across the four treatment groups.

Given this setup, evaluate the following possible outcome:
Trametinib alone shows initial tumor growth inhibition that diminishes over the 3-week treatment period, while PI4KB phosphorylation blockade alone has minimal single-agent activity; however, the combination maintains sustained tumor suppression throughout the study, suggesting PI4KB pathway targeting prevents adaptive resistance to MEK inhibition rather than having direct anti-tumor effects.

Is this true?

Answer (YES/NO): NO